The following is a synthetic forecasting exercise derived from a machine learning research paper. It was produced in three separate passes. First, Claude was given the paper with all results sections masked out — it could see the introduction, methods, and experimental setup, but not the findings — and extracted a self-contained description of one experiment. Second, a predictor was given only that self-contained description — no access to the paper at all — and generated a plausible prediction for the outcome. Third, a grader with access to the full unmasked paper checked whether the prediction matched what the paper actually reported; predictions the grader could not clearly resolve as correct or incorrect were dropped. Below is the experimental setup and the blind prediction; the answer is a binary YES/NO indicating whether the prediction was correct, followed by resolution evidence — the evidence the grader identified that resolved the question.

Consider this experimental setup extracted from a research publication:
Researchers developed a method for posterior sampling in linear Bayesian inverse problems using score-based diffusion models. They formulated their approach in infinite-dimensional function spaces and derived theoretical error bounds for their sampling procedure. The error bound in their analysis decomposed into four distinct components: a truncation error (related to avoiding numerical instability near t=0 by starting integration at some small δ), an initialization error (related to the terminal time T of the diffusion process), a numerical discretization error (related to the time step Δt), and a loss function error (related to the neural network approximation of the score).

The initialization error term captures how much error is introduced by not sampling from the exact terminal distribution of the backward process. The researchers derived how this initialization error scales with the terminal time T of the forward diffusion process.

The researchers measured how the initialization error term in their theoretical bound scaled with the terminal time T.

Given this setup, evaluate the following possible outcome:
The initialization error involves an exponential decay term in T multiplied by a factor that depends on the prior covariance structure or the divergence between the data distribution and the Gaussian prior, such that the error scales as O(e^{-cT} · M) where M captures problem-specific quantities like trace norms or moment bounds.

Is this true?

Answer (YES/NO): YES